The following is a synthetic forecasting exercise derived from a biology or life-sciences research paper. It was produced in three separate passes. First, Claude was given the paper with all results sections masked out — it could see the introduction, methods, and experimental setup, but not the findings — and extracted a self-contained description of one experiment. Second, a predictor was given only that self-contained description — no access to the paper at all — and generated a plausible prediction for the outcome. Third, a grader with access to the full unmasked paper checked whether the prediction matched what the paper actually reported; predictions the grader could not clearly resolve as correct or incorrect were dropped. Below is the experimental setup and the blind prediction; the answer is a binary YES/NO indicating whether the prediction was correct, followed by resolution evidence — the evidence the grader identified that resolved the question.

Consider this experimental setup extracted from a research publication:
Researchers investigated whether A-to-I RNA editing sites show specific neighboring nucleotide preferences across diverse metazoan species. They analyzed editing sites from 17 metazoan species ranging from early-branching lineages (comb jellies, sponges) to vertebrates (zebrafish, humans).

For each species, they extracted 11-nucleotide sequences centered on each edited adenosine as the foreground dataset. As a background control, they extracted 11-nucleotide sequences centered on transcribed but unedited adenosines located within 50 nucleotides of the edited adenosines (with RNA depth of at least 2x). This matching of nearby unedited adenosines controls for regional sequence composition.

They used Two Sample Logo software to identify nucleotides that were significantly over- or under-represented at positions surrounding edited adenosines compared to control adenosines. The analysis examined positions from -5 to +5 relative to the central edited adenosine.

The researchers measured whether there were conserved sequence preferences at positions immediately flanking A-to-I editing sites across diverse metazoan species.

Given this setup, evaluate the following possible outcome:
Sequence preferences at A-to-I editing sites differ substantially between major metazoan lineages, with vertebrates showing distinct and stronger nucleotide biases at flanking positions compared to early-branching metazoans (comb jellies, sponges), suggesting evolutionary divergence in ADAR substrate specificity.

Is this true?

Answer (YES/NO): NO